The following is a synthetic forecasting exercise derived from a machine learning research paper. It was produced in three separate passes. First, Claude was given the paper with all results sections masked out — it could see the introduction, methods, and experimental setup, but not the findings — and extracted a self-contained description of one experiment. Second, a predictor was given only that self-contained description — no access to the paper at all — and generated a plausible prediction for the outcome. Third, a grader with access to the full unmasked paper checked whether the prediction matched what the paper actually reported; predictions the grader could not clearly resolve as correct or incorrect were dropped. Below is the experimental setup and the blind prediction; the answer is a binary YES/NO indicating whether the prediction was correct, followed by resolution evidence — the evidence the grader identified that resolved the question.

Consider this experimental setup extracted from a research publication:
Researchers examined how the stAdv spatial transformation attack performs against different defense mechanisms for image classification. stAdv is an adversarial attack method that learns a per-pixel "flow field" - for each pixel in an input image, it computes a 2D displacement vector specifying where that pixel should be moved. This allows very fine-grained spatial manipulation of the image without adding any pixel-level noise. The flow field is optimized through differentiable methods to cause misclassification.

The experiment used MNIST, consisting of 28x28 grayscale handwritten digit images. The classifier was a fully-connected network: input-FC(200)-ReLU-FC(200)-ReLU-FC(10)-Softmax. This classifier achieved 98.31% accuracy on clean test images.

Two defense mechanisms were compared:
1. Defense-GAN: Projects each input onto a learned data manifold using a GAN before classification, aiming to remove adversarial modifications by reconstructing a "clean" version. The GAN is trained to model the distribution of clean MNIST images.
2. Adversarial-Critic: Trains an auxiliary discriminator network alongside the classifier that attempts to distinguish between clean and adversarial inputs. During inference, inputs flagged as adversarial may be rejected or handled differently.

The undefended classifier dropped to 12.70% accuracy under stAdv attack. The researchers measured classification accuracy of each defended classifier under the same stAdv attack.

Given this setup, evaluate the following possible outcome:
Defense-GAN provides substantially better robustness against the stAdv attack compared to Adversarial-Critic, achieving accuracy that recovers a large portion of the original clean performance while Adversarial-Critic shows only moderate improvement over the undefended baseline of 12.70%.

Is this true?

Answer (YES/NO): NO